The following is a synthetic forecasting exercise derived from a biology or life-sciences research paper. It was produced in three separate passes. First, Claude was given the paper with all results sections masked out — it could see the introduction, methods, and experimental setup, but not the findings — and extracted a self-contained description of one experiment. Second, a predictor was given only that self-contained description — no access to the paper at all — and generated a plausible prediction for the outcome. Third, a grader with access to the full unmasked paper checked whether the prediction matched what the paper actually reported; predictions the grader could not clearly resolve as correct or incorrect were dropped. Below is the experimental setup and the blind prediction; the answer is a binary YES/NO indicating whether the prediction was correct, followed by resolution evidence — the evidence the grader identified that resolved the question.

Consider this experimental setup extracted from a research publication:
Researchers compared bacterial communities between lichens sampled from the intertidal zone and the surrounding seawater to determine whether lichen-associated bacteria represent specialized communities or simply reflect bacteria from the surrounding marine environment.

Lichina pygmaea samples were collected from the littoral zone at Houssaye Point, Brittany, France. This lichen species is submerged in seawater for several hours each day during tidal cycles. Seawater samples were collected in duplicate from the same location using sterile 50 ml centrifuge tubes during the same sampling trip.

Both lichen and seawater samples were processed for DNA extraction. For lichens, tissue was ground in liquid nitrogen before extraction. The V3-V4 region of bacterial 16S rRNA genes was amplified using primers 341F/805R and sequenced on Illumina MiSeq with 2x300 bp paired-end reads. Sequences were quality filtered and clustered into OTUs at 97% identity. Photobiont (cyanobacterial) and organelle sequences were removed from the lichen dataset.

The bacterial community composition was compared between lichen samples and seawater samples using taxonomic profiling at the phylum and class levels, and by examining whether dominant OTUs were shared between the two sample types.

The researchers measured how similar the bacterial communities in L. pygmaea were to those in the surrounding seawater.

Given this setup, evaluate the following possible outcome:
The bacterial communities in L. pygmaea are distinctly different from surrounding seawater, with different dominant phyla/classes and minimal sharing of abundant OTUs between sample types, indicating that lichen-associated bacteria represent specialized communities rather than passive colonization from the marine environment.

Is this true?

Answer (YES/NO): YES